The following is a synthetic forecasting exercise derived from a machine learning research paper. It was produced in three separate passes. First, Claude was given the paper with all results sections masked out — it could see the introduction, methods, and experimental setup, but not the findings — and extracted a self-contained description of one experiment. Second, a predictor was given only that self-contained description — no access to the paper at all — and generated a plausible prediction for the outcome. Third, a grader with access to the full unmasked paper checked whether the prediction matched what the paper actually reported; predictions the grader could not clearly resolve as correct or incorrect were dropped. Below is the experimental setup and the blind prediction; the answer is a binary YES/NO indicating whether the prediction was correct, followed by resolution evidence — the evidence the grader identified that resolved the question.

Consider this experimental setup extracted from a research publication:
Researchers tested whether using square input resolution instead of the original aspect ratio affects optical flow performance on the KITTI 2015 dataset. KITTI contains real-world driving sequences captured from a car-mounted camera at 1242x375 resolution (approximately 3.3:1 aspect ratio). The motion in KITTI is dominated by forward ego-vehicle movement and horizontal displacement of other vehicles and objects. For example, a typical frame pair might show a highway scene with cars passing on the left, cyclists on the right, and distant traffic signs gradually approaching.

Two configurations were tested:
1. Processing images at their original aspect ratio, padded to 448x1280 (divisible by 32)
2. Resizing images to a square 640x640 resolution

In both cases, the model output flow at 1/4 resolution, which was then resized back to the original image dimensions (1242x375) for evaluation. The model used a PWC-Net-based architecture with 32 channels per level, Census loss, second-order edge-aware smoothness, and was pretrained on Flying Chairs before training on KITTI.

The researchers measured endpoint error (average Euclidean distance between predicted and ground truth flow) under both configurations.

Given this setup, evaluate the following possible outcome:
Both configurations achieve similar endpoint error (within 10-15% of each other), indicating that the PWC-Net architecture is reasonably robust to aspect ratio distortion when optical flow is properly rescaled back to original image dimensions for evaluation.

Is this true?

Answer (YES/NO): NO